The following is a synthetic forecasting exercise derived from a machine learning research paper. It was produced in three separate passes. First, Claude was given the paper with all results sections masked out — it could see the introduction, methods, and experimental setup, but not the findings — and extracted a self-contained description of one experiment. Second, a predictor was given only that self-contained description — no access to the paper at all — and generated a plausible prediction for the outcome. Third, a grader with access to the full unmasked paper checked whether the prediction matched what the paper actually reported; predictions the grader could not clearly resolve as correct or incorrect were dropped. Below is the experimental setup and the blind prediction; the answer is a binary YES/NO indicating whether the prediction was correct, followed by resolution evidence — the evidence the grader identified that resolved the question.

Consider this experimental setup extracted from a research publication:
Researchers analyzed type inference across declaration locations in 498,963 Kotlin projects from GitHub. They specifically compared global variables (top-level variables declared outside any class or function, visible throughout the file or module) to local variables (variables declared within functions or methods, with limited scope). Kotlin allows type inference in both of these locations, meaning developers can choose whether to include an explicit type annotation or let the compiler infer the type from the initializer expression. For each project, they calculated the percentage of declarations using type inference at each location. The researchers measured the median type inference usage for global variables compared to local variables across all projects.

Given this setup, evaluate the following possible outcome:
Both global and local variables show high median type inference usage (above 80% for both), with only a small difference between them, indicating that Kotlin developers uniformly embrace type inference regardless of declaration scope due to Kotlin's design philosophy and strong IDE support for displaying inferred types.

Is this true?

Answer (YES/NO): YES